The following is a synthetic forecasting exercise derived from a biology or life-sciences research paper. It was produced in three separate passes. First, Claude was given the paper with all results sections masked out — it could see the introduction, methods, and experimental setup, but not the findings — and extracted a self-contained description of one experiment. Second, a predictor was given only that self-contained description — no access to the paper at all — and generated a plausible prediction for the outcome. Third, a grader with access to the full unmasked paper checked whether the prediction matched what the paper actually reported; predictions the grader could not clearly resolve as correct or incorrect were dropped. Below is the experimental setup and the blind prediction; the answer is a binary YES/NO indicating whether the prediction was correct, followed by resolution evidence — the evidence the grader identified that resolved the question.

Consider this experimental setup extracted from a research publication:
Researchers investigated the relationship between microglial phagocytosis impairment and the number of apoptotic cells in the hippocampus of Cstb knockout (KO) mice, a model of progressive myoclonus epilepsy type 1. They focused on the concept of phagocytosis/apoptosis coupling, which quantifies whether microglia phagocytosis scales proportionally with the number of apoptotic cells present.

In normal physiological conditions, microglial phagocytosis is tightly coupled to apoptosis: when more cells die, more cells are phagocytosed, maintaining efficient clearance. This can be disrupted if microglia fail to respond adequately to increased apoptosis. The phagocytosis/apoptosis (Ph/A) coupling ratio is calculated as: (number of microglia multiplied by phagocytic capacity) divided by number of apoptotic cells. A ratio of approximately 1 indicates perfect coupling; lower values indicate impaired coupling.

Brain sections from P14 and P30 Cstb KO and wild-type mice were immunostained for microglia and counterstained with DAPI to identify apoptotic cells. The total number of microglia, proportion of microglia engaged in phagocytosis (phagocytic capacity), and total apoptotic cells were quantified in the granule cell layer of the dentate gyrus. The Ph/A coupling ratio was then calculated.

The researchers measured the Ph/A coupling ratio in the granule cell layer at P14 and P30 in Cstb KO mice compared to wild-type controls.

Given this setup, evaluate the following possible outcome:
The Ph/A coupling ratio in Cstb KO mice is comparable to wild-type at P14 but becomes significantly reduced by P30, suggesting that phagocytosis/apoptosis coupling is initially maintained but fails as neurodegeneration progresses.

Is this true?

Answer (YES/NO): NO